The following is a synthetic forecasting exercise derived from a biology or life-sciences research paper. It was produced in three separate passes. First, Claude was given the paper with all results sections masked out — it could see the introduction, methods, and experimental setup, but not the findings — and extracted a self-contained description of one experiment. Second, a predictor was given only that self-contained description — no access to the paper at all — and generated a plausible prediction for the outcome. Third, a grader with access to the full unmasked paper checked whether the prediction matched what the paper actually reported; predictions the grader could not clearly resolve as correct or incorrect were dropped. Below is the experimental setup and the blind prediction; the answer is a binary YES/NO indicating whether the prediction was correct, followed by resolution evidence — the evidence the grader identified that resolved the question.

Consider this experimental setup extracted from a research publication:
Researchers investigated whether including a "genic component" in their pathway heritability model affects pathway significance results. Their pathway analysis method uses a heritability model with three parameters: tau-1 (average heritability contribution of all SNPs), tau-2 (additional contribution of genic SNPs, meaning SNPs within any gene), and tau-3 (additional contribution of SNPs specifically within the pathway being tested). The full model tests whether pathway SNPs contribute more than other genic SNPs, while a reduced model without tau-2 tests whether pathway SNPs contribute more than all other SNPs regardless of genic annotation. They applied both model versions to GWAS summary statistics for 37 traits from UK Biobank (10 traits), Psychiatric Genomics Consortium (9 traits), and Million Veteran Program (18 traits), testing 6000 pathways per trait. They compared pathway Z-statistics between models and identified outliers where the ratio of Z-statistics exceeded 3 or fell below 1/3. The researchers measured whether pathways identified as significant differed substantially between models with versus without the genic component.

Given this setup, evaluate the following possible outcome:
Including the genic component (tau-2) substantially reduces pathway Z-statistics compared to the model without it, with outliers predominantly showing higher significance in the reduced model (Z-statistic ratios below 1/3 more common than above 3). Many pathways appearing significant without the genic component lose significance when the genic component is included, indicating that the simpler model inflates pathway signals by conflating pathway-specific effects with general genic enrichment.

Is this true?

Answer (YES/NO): NO